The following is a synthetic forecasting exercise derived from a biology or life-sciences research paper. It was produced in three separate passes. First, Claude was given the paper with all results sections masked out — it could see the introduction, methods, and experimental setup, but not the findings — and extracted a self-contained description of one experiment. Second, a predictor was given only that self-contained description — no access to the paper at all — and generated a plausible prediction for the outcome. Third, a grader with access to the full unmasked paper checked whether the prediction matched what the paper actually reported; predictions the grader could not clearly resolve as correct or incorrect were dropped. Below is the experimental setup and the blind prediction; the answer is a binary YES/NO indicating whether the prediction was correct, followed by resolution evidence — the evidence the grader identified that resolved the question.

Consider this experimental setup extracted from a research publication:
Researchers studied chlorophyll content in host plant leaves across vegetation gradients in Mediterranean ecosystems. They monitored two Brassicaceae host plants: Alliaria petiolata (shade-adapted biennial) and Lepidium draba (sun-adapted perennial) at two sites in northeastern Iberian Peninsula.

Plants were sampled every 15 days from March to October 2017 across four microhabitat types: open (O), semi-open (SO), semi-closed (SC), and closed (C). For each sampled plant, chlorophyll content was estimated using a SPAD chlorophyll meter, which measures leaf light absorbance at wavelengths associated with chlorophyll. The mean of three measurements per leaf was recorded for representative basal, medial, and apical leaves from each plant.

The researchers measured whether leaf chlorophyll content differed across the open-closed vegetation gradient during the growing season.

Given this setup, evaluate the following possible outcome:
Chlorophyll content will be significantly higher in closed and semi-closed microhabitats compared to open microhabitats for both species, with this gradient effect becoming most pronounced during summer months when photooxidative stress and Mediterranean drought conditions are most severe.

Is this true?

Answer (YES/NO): NO